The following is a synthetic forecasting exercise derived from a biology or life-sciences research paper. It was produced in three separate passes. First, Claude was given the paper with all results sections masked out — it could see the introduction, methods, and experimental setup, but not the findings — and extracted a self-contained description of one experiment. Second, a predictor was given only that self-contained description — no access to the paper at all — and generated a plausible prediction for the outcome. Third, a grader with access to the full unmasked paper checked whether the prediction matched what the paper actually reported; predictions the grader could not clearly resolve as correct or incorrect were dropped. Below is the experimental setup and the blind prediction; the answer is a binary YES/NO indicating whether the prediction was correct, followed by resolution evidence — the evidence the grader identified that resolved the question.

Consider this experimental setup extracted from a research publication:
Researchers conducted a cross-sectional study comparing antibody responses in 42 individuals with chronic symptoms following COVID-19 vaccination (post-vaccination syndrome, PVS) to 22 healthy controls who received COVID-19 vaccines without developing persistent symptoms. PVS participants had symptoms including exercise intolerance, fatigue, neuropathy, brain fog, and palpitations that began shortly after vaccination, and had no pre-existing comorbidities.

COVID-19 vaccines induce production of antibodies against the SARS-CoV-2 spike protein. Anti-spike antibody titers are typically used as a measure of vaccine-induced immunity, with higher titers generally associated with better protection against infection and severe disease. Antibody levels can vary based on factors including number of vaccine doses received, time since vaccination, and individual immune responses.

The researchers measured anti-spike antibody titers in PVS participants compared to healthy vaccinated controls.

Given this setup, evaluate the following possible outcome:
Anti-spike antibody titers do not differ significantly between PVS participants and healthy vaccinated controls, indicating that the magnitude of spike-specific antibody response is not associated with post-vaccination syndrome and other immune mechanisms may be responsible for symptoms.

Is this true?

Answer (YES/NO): NO